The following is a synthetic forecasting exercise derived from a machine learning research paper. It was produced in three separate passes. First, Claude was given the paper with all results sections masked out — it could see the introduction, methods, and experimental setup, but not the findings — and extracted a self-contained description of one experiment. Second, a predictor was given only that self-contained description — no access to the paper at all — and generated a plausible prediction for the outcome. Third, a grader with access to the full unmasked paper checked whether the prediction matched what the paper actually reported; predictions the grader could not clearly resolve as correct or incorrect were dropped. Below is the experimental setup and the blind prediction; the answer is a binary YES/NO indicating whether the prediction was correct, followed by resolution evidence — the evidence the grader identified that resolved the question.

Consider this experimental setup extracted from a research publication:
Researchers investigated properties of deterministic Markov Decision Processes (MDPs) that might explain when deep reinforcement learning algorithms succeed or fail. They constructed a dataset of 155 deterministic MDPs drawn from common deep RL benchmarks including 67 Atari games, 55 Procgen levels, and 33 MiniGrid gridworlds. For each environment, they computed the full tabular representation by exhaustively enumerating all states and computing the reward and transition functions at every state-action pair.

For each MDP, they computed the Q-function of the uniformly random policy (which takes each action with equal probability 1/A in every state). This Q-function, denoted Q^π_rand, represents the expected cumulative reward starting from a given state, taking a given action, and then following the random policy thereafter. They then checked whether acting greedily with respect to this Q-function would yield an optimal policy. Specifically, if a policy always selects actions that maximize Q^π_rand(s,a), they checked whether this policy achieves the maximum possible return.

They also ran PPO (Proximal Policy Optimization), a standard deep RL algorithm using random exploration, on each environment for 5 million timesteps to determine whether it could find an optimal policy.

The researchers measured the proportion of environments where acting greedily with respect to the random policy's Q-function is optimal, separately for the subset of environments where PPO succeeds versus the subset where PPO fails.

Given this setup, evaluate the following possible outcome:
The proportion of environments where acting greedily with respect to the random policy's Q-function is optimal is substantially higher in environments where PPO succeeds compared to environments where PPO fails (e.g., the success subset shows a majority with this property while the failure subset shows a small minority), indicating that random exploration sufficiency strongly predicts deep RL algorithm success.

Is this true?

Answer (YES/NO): YES